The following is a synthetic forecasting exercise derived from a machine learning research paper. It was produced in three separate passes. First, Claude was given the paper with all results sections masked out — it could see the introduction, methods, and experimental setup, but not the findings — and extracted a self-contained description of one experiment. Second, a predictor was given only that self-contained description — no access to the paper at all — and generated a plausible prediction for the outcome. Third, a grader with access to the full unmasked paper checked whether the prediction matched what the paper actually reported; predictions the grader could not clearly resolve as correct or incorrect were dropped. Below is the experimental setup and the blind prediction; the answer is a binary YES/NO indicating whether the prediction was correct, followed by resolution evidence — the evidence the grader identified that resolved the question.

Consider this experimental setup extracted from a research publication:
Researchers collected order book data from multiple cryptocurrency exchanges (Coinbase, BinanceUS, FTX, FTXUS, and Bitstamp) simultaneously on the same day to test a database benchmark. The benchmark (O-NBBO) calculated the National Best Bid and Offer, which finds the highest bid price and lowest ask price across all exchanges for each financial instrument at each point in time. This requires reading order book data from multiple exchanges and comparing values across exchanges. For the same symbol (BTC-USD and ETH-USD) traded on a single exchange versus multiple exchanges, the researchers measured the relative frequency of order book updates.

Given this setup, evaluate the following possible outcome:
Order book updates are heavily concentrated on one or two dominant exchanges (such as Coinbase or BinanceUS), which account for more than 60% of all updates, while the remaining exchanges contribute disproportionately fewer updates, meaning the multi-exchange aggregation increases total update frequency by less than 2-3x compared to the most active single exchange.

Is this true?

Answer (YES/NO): YES